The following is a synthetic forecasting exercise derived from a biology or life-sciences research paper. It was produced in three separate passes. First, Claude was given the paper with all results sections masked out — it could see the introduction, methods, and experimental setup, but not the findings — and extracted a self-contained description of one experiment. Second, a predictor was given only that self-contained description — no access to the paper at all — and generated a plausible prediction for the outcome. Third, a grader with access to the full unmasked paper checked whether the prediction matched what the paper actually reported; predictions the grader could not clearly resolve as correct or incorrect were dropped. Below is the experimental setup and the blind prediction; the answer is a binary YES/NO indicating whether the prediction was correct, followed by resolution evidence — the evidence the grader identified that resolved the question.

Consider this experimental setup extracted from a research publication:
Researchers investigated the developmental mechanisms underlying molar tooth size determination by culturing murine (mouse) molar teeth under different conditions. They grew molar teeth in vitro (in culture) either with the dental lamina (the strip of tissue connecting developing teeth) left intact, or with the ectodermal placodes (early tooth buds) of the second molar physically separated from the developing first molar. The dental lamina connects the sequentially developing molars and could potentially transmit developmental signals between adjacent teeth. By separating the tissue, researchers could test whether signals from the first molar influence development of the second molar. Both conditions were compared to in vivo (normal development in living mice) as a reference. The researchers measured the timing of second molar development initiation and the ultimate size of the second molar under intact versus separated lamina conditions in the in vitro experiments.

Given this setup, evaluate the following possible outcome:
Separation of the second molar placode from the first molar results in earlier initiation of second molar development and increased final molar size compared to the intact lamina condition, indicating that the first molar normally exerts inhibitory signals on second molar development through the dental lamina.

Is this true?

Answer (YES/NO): YES